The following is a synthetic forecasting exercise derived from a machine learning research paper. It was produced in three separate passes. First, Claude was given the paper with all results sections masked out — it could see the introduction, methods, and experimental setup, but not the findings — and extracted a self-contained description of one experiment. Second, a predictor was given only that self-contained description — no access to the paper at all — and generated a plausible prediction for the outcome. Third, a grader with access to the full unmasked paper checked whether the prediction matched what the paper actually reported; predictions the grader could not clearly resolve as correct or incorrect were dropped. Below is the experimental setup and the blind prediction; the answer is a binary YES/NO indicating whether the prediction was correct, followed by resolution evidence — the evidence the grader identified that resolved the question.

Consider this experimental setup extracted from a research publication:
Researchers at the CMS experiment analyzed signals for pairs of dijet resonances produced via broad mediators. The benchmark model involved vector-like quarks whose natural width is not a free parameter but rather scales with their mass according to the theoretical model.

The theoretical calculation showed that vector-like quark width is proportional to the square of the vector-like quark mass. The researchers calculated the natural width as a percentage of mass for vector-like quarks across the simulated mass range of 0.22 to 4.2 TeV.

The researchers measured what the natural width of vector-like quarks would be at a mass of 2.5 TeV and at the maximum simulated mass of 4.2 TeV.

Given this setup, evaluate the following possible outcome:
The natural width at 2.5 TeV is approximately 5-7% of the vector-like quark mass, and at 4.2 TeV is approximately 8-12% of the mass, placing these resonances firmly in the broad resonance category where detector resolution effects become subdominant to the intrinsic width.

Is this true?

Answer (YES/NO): NO